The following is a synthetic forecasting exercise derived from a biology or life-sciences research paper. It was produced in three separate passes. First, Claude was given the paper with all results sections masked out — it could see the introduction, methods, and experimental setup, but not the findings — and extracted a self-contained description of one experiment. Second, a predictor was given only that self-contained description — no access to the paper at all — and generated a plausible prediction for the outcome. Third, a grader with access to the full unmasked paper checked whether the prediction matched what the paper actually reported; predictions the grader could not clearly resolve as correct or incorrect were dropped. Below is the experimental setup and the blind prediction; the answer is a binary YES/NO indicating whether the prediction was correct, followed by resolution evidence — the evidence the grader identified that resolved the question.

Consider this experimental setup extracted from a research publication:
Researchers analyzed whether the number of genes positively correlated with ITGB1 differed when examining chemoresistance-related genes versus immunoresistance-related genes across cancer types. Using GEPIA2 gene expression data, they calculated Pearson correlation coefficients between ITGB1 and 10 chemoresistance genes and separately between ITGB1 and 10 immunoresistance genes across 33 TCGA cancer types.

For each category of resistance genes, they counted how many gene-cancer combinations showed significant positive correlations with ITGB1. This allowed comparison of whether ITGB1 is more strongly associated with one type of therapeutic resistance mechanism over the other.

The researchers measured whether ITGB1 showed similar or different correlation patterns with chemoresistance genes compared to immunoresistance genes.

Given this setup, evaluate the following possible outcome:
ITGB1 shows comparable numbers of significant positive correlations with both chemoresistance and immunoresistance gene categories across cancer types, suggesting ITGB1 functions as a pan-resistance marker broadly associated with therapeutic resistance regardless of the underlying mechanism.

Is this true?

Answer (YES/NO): YES